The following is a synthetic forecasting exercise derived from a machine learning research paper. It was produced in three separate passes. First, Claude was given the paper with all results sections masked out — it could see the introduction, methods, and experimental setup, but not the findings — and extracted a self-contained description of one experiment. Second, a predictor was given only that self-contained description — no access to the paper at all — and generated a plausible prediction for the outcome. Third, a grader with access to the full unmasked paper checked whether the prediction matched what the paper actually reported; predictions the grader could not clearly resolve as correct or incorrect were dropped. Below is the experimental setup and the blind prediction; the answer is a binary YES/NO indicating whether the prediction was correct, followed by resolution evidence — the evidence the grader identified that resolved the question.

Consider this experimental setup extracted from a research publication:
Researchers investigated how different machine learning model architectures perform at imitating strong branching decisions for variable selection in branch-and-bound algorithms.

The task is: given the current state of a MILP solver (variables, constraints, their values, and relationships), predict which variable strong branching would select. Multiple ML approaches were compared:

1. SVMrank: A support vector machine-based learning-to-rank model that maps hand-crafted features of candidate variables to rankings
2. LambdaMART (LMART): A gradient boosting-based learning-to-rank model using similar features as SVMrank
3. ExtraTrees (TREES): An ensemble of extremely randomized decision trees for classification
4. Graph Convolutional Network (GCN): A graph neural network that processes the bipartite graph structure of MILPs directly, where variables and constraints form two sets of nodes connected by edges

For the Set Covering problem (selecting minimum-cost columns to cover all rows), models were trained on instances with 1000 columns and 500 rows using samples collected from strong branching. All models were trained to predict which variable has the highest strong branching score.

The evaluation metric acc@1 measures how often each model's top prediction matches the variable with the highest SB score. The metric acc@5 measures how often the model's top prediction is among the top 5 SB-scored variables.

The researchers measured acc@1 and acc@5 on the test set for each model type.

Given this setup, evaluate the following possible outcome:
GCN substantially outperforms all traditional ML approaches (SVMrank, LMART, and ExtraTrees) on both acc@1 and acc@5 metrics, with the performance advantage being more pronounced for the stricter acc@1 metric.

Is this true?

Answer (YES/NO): YES